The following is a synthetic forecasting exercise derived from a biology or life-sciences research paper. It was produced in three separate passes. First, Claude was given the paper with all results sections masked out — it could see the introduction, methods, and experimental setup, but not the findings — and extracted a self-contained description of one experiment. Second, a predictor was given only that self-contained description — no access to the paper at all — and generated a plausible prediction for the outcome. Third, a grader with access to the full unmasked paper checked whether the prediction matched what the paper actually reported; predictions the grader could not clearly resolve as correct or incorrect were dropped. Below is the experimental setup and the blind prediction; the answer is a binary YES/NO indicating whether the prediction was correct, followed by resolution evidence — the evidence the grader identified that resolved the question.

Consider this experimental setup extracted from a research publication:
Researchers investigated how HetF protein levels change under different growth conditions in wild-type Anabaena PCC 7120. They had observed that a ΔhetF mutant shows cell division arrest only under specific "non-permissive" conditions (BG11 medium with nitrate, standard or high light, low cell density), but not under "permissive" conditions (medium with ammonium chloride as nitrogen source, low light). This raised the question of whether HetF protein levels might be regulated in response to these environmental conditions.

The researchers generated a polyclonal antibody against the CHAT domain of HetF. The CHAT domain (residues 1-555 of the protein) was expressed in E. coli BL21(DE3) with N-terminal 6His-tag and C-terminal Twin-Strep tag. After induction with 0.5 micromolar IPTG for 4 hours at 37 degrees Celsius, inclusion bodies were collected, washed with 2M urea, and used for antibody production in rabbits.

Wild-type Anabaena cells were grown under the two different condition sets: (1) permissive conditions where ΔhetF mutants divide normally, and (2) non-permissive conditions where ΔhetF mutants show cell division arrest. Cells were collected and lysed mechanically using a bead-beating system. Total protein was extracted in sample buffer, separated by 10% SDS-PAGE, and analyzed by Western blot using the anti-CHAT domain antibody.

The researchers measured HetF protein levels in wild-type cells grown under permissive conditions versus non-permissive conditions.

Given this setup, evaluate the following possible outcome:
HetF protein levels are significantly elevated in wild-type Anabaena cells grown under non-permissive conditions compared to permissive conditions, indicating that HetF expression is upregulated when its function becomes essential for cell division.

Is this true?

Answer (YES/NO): YES